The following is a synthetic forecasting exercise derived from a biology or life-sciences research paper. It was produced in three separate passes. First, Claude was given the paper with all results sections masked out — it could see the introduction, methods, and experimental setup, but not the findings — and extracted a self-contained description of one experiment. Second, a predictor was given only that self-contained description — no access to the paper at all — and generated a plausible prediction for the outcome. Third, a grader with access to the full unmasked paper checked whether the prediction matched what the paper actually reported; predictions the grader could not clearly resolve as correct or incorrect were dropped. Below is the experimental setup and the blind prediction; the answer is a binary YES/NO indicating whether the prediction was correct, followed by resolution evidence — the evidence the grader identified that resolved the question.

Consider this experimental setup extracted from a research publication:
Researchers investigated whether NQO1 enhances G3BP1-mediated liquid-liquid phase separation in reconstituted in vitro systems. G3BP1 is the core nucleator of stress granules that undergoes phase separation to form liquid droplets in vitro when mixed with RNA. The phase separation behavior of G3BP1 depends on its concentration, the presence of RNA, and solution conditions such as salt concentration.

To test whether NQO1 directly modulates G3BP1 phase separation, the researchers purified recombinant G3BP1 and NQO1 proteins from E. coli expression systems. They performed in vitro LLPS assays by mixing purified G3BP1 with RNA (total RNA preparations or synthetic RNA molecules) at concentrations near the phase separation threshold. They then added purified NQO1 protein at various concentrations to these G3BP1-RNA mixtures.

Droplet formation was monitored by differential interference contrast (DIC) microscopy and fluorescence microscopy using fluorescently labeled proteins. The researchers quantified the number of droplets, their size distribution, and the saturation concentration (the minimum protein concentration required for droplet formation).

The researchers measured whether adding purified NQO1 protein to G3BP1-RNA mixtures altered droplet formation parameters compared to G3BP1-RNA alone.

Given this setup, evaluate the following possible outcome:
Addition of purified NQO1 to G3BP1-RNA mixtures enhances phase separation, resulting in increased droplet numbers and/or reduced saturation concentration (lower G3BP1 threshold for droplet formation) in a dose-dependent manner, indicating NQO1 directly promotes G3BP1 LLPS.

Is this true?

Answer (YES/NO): NO